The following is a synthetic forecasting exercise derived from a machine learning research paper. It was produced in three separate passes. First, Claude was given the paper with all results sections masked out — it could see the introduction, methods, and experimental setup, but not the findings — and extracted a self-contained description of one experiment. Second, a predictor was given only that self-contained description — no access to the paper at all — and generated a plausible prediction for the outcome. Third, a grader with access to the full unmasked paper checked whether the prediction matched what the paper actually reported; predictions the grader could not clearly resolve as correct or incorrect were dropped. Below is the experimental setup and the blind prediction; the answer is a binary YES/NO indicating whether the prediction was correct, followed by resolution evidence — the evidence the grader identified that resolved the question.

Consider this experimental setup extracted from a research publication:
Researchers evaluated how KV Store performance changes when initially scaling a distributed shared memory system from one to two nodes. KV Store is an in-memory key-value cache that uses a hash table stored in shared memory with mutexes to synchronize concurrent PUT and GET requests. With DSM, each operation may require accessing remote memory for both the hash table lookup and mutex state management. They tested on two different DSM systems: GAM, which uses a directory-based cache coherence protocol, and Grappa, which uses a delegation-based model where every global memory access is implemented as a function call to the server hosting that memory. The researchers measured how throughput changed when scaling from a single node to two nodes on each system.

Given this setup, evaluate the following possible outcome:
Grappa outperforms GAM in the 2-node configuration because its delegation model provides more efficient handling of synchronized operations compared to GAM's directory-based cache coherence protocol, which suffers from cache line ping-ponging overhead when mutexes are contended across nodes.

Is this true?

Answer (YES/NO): NO